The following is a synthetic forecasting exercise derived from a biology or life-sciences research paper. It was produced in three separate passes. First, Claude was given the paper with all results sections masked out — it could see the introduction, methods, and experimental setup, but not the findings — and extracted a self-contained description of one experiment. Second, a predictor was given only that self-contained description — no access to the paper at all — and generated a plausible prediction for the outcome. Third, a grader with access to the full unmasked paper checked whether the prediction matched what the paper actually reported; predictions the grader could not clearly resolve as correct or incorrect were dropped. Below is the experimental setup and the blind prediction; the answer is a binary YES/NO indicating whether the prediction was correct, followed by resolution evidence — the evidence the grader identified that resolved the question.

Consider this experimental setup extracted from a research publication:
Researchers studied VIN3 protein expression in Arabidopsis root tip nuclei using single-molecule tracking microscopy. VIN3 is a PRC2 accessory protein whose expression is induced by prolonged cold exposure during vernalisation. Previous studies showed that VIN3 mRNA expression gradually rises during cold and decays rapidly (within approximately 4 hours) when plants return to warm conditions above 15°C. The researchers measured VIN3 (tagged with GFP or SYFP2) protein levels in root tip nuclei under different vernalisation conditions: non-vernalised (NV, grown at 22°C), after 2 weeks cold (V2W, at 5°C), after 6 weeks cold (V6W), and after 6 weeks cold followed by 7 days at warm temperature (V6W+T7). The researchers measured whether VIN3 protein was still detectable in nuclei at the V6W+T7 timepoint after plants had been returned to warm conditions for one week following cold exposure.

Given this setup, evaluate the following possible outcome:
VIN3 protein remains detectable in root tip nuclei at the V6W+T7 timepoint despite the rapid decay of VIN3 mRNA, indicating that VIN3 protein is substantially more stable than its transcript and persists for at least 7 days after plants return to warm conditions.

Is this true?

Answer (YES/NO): NO